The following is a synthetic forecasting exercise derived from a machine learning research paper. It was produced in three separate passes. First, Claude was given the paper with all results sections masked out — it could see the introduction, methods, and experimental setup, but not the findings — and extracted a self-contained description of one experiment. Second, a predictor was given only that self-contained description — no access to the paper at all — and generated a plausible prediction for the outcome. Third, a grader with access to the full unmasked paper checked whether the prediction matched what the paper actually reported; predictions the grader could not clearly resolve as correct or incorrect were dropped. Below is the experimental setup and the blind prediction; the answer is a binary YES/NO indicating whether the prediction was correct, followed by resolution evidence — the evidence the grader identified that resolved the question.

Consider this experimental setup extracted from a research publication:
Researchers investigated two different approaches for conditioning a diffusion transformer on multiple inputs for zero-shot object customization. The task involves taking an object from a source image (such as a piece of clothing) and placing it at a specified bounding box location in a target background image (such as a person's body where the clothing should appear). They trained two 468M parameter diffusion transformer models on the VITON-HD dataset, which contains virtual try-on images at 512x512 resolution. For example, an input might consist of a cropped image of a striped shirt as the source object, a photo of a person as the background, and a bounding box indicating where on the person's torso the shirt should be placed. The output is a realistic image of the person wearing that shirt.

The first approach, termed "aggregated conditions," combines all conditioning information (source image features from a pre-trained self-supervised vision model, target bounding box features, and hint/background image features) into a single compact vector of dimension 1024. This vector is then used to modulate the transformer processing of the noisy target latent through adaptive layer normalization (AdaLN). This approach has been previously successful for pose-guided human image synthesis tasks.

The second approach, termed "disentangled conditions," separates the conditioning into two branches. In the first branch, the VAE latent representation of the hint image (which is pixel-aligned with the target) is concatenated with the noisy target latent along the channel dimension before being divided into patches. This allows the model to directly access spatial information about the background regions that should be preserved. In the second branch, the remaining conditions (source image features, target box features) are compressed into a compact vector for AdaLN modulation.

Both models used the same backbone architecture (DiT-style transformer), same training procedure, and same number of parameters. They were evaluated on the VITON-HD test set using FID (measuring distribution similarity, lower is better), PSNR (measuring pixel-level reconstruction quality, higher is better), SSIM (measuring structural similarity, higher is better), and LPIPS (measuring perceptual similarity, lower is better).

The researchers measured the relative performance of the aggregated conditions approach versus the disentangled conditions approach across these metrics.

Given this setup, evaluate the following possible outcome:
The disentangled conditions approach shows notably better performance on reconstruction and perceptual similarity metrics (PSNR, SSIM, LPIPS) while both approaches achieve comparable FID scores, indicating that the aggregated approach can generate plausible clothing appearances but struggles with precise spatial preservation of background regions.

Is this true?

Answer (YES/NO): NO